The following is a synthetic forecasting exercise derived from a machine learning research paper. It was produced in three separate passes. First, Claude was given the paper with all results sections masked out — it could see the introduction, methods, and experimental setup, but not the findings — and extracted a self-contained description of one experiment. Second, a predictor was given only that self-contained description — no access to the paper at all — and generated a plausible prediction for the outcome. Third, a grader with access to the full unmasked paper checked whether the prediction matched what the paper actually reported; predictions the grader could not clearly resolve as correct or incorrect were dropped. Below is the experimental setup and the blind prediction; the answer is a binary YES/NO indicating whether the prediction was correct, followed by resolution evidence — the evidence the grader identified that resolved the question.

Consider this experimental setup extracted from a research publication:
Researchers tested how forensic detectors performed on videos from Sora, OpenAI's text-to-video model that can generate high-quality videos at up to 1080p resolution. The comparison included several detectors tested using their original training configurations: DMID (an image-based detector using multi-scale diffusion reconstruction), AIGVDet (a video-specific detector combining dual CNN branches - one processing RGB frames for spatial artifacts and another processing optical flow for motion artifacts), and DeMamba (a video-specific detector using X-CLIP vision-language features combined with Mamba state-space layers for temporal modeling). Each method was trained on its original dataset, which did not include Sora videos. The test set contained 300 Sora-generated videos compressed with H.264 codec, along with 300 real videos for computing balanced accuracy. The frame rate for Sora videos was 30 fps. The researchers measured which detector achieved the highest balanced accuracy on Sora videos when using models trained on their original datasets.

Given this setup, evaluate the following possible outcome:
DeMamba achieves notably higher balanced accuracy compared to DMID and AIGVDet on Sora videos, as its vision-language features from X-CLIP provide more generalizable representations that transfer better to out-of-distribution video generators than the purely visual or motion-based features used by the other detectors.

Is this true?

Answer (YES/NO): NO